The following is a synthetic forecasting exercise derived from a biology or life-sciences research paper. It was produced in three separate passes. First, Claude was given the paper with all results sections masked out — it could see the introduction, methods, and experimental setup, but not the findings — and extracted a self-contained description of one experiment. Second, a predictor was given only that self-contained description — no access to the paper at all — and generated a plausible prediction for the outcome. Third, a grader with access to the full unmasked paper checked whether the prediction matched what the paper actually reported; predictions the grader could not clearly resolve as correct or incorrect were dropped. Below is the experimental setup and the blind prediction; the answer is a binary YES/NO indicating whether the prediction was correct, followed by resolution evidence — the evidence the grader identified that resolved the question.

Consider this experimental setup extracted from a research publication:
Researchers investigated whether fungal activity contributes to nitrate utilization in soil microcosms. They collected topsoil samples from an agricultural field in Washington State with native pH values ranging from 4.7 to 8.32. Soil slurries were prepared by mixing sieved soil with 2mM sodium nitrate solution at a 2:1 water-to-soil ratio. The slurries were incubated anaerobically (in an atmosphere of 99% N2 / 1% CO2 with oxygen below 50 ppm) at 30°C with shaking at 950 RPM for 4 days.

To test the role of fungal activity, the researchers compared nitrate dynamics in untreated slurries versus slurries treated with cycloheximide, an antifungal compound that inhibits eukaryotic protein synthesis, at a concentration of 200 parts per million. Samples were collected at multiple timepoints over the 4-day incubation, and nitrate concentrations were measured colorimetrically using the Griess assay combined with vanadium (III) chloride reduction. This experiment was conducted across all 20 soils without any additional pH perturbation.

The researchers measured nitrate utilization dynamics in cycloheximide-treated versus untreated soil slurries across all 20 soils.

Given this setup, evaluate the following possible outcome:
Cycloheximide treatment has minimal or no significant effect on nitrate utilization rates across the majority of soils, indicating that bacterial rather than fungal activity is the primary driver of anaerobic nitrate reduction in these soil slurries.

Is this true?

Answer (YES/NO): YES